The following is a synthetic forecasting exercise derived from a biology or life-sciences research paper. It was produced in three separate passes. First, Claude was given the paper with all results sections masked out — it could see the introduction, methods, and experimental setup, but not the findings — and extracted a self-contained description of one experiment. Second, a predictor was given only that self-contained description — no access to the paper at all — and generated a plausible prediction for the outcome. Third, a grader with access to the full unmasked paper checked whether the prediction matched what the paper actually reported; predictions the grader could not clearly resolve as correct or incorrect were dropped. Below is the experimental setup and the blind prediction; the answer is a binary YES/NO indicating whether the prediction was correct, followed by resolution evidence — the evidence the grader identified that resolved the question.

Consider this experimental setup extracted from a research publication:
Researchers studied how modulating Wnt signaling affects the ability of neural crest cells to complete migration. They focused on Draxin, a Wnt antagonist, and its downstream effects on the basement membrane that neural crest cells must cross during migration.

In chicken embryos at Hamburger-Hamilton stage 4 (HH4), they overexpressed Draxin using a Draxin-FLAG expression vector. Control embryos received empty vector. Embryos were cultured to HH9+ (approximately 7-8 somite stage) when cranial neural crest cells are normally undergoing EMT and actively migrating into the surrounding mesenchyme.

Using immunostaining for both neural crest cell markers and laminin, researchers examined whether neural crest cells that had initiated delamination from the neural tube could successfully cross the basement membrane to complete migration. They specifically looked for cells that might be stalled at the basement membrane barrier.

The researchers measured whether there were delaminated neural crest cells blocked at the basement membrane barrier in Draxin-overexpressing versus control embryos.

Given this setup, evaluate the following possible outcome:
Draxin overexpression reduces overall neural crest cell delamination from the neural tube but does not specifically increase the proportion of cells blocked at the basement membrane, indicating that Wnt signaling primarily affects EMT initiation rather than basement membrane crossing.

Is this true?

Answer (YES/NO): NO